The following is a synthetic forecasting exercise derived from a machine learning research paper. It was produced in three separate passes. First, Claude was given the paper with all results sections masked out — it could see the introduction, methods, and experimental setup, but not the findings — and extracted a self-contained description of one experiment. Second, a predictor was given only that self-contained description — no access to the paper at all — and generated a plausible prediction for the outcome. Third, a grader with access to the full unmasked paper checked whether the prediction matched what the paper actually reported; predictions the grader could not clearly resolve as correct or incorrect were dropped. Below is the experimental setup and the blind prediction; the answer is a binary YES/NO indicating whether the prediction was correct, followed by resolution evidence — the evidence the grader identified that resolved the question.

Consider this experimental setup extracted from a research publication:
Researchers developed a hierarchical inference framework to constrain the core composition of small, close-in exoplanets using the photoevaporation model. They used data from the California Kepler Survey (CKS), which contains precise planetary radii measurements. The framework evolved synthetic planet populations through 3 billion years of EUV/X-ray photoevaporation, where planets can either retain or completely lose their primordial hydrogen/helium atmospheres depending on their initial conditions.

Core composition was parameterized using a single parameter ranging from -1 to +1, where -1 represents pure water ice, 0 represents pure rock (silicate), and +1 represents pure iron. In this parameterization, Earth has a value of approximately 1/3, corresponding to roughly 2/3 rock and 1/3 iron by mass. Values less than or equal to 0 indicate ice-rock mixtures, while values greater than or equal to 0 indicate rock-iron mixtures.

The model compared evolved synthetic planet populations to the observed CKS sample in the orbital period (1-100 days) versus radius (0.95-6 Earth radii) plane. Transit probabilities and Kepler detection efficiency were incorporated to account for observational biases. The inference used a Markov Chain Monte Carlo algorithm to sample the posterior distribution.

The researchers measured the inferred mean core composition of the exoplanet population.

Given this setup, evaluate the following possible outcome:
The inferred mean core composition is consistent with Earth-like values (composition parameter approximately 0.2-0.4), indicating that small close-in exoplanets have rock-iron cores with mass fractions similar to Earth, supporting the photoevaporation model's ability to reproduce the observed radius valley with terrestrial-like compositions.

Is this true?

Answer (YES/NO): YES